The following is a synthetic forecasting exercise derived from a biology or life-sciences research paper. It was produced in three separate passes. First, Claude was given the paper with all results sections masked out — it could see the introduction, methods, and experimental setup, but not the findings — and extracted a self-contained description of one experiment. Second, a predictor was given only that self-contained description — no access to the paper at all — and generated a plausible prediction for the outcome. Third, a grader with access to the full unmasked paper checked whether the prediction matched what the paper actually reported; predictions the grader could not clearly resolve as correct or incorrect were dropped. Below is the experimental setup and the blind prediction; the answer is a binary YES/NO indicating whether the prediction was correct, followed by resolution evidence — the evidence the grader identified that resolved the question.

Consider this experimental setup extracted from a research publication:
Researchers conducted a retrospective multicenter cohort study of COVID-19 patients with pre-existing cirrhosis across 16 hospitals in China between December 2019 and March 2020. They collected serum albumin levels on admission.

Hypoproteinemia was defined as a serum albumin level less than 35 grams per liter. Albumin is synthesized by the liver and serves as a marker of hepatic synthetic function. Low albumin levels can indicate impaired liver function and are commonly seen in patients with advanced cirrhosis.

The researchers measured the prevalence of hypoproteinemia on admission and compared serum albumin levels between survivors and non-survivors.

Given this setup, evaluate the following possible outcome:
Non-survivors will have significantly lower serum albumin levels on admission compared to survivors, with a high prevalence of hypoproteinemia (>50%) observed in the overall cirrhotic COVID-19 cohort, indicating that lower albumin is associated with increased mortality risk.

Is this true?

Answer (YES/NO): NO